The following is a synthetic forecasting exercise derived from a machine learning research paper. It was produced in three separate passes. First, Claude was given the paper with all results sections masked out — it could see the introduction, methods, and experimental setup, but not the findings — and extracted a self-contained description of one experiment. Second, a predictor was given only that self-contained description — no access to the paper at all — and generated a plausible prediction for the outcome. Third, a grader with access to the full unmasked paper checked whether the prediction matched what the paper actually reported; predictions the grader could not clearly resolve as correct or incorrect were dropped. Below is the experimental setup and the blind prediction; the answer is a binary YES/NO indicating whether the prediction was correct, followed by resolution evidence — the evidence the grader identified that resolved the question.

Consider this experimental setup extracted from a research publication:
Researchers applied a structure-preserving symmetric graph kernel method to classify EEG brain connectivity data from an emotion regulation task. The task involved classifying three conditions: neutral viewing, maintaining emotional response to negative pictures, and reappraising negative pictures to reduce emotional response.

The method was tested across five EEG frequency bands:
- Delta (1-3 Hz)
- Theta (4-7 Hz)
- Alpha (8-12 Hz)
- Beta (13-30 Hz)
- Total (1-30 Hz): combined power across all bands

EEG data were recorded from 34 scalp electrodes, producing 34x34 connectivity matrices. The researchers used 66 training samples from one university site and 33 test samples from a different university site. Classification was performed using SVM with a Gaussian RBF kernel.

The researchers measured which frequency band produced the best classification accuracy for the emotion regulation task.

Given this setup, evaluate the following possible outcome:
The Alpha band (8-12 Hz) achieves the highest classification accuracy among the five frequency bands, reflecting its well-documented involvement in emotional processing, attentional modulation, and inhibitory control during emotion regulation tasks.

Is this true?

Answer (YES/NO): YES